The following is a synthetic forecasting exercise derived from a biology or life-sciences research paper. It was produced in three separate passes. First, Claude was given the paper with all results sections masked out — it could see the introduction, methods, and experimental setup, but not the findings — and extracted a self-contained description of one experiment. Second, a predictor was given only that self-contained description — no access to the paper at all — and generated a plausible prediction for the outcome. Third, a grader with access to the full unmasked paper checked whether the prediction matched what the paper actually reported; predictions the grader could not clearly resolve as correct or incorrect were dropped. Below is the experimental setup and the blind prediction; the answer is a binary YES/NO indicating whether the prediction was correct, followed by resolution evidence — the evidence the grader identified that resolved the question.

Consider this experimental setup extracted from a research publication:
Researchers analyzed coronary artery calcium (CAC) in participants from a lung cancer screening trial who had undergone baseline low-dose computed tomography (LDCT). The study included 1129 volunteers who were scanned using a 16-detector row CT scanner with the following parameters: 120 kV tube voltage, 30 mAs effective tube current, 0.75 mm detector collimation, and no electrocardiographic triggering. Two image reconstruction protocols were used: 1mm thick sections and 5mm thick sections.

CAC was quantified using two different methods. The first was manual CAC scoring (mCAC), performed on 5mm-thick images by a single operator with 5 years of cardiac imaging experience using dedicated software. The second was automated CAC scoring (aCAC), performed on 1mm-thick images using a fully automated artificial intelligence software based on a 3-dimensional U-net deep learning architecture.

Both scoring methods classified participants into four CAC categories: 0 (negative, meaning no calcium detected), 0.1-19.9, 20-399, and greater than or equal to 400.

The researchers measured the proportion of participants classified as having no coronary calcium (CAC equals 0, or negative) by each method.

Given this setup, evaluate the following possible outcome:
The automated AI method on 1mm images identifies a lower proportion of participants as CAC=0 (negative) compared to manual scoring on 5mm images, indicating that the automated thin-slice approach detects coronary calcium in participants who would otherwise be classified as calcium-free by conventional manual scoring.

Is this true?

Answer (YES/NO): YES